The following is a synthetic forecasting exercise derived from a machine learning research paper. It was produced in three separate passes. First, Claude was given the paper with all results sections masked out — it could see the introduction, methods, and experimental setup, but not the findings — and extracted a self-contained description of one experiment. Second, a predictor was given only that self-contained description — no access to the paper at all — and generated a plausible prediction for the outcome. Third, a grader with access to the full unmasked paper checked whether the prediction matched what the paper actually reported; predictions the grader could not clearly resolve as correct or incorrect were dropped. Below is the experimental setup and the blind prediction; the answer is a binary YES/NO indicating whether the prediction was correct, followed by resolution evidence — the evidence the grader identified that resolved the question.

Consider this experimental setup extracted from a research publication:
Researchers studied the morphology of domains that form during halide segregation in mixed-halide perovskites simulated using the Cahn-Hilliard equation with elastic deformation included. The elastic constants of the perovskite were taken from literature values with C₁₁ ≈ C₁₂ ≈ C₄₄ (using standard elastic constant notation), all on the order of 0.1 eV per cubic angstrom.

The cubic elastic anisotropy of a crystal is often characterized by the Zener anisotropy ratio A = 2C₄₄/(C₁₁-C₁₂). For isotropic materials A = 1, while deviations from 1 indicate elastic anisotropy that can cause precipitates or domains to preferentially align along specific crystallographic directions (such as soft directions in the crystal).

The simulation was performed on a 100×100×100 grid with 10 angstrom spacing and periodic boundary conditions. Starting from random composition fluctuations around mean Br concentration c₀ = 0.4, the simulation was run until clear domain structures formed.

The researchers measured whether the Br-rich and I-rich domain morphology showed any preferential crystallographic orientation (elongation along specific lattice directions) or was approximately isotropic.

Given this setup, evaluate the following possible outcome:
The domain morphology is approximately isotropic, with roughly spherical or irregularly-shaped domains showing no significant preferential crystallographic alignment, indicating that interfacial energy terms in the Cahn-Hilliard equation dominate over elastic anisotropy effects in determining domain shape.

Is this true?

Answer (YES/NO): NO